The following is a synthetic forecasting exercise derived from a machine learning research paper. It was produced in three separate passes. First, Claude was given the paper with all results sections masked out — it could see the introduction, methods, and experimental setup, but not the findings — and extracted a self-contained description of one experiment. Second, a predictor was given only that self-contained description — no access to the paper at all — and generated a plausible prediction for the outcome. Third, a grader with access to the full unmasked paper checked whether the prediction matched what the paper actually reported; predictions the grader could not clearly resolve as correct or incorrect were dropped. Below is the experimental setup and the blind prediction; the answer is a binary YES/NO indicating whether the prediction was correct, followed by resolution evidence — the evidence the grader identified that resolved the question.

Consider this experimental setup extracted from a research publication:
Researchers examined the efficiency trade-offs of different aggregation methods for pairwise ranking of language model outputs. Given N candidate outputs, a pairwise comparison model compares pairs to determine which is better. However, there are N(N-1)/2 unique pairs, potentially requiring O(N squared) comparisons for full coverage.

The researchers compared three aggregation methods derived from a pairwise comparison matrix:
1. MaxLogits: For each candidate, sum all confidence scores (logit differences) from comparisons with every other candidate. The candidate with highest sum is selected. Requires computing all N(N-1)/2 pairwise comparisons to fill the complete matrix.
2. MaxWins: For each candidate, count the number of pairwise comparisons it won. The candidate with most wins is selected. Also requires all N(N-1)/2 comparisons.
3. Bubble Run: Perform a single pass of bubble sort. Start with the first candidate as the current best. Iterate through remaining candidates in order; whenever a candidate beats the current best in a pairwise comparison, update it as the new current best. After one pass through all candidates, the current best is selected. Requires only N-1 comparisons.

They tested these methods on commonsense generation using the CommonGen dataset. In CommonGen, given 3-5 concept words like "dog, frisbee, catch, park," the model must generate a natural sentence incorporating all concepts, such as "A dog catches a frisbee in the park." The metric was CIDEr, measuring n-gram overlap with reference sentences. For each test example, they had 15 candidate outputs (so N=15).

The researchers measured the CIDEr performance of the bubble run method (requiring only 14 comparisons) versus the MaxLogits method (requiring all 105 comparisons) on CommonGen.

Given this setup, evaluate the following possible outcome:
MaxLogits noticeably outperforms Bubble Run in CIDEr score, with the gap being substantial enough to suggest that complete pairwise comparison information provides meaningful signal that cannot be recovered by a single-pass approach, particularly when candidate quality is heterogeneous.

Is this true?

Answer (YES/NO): NO